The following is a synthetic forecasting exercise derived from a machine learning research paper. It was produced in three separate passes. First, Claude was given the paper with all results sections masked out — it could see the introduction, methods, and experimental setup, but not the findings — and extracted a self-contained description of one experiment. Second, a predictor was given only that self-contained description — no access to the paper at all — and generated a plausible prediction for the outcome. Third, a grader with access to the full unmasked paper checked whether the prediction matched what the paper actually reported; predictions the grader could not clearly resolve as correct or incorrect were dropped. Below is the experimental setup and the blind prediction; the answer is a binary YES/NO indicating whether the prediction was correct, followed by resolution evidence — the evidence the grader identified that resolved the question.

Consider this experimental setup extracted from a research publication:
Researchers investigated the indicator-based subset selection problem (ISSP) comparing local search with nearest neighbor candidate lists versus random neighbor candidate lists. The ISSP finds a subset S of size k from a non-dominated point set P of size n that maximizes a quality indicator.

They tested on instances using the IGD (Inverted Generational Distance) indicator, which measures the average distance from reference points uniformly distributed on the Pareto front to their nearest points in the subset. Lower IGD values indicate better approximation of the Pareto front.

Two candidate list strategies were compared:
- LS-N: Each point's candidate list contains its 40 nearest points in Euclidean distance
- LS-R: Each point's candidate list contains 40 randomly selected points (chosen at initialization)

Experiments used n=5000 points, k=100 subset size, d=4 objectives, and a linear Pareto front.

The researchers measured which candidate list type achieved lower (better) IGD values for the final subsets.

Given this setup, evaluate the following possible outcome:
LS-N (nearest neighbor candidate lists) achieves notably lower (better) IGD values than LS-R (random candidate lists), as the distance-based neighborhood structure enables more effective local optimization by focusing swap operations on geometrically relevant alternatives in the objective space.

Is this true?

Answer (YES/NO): YES